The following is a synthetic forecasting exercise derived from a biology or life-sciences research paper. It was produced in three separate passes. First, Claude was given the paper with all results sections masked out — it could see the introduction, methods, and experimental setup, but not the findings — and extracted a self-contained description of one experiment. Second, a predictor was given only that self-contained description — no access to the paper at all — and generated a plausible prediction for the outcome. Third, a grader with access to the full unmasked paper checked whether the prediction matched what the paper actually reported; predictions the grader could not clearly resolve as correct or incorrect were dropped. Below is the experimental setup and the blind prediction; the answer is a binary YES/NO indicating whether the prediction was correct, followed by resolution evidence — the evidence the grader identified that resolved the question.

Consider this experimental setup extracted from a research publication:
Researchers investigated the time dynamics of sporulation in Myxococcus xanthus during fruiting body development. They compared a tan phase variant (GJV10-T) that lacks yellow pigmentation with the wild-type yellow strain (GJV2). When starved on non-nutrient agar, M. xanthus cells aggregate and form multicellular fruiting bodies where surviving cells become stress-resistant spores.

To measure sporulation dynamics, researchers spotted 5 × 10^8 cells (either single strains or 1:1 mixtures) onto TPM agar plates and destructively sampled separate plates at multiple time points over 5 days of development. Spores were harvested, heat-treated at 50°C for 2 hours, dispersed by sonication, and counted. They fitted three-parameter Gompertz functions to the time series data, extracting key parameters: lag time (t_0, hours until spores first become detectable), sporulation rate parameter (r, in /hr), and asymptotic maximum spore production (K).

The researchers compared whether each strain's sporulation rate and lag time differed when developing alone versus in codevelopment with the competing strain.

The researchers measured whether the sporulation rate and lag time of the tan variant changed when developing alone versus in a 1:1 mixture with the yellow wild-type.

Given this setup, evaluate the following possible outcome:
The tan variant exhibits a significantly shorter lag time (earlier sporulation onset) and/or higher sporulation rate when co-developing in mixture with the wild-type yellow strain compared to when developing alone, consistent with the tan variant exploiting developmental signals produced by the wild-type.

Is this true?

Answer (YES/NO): NO